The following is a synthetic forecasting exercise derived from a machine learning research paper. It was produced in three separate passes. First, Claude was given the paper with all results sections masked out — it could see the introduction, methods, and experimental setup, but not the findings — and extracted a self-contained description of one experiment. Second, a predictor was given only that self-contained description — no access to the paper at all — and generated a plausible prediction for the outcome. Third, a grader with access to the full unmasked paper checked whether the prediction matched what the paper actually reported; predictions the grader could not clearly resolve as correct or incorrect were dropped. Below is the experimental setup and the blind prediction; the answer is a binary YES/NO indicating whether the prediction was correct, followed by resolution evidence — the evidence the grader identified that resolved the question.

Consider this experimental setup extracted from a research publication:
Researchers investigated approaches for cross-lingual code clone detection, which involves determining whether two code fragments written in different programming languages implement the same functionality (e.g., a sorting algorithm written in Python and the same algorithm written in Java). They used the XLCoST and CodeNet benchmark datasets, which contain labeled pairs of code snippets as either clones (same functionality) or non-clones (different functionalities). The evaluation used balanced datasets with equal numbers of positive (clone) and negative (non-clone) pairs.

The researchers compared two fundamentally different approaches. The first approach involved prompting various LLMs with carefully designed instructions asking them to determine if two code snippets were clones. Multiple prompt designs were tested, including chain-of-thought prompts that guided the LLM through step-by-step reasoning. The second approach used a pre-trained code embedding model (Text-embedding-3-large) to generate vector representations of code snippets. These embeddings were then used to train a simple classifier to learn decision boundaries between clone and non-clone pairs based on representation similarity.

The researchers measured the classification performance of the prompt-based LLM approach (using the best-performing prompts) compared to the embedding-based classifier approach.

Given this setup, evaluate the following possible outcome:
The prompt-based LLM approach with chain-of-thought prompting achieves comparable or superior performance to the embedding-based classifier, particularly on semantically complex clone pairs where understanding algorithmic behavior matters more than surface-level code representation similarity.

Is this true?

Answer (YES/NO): NO